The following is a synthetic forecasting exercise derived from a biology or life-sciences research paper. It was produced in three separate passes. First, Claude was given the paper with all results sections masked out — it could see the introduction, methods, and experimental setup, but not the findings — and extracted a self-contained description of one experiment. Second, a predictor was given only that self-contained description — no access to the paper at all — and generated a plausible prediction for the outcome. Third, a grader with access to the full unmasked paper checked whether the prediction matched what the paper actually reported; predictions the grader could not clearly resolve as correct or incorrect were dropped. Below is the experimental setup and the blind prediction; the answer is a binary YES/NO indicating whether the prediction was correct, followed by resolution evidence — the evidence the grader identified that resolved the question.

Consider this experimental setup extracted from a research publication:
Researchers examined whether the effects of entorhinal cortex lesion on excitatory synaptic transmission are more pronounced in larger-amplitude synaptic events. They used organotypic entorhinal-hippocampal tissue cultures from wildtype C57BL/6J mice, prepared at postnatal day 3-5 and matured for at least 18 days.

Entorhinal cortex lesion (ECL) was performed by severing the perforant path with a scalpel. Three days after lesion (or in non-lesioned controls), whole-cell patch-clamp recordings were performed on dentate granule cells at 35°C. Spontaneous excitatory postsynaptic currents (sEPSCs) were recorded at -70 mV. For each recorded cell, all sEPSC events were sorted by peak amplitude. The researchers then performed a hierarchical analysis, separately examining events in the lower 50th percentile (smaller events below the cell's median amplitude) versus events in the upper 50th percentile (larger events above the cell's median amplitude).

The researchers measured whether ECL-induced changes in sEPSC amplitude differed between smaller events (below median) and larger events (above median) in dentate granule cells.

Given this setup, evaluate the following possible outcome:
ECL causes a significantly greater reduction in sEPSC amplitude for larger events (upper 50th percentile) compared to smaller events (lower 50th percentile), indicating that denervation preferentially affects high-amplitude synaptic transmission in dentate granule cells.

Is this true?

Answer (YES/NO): NO